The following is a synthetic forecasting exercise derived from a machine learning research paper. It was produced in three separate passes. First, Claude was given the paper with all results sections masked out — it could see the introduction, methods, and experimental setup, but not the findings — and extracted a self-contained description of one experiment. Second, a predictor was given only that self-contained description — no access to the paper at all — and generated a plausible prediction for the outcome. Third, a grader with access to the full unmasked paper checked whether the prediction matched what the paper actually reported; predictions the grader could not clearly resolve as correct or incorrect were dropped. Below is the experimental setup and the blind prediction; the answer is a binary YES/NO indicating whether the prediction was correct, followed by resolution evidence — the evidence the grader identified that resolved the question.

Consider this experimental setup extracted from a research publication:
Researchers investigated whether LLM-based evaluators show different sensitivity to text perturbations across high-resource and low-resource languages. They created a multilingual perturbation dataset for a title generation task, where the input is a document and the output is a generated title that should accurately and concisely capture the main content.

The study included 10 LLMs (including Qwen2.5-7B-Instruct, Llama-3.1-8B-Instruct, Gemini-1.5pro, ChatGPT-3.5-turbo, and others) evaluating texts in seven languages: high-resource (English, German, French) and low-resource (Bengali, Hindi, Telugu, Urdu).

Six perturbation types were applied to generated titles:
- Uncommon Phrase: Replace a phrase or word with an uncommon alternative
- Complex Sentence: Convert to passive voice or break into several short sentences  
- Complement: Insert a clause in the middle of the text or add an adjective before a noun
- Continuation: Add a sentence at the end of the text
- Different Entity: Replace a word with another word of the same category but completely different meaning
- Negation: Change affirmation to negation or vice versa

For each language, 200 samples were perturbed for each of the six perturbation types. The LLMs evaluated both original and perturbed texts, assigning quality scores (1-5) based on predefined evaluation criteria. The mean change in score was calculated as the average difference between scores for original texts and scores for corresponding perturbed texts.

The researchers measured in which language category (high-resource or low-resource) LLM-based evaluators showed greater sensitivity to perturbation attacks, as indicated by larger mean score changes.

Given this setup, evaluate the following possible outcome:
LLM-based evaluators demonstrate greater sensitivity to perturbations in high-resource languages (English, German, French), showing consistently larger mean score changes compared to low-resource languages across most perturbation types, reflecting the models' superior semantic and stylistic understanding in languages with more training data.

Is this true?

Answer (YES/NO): YES